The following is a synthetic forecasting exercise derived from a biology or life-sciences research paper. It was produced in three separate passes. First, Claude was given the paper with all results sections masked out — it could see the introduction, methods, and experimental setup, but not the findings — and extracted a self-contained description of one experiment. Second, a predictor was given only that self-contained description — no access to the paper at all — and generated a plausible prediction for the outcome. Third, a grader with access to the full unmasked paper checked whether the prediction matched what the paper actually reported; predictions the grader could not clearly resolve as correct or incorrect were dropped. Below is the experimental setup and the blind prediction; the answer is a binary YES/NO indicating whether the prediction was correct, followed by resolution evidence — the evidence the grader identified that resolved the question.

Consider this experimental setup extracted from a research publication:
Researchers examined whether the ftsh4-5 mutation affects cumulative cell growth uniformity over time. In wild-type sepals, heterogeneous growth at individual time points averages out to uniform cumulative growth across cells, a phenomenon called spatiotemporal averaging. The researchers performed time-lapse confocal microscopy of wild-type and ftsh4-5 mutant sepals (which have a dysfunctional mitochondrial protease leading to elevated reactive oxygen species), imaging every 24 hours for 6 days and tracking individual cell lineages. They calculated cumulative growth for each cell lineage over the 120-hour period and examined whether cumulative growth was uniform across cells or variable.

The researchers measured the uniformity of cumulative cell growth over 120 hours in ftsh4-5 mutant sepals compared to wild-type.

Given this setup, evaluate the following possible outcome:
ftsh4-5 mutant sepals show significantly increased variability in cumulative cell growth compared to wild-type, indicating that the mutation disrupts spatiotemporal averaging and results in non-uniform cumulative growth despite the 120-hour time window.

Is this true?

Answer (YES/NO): YES